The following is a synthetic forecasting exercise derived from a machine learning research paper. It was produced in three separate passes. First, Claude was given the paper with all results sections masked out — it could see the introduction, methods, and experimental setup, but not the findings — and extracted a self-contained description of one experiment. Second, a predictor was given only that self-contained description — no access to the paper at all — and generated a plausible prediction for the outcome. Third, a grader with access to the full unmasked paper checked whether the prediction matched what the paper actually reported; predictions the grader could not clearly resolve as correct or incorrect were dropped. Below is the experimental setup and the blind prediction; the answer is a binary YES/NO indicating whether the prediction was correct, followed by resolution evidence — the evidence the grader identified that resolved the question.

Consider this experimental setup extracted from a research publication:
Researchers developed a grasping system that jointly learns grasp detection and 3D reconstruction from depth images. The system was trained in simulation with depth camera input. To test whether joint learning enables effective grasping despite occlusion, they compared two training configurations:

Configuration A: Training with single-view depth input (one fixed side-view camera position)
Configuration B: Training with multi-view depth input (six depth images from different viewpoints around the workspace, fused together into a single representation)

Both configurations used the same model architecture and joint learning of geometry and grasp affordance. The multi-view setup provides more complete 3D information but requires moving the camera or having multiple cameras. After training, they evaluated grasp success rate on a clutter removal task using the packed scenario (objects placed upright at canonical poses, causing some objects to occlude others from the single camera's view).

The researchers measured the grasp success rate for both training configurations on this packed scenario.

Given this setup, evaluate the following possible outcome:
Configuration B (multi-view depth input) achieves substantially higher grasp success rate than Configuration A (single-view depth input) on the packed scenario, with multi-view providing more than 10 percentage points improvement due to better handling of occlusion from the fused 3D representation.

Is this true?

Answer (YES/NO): NO